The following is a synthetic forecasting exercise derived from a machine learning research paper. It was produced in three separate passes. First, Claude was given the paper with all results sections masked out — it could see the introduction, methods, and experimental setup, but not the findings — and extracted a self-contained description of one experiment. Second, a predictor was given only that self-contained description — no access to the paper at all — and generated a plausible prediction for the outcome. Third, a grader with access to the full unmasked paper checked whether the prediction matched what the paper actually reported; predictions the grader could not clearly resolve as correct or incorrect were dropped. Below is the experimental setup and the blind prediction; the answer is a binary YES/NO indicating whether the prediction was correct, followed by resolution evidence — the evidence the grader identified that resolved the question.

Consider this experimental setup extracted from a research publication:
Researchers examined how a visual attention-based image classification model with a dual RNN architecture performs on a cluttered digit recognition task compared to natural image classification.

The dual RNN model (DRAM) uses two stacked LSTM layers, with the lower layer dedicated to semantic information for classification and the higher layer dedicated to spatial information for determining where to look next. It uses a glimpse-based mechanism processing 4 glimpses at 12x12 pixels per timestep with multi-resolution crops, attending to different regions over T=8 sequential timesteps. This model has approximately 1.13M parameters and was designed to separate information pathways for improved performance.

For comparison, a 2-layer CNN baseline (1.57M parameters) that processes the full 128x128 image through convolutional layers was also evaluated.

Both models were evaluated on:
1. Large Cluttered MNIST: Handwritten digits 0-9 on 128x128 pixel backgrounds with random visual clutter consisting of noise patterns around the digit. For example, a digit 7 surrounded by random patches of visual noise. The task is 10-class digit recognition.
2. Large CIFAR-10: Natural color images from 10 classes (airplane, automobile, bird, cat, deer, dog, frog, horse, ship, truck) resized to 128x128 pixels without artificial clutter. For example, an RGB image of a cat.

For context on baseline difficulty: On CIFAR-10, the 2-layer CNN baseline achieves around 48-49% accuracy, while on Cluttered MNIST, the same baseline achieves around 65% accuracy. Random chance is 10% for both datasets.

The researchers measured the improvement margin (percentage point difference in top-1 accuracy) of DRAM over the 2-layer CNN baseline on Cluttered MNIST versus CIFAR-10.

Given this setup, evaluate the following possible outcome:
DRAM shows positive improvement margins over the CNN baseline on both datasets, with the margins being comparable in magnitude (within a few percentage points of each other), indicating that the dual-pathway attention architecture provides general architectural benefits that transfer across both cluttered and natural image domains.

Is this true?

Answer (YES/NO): NO